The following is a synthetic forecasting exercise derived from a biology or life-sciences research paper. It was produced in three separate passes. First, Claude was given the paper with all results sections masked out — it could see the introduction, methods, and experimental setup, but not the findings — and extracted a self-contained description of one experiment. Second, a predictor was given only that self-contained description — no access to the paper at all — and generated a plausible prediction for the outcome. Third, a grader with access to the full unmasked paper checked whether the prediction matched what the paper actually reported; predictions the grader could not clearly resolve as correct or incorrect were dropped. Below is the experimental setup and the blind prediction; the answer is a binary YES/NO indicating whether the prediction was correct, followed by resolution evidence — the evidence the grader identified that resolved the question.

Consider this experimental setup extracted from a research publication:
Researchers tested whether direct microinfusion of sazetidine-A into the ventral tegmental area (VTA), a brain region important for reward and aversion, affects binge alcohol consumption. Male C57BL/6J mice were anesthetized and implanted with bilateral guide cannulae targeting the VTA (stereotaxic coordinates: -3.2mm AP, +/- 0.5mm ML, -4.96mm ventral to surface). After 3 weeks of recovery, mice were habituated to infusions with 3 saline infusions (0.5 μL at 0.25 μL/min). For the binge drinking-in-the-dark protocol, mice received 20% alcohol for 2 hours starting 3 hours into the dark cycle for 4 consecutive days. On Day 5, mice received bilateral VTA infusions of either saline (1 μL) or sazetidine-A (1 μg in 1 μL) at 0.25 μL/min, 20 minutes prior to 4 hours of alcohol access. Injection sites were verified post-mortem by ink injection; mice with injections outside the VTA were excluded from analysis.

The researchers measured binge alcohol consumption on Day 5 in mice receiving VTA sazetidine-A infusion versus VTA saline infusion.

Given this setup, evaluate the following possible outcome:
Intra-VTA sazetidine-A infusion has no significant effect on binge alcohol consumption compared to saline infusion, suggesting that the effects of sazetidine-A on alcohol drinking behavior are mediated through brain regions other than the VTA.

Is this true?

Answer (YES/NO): NO